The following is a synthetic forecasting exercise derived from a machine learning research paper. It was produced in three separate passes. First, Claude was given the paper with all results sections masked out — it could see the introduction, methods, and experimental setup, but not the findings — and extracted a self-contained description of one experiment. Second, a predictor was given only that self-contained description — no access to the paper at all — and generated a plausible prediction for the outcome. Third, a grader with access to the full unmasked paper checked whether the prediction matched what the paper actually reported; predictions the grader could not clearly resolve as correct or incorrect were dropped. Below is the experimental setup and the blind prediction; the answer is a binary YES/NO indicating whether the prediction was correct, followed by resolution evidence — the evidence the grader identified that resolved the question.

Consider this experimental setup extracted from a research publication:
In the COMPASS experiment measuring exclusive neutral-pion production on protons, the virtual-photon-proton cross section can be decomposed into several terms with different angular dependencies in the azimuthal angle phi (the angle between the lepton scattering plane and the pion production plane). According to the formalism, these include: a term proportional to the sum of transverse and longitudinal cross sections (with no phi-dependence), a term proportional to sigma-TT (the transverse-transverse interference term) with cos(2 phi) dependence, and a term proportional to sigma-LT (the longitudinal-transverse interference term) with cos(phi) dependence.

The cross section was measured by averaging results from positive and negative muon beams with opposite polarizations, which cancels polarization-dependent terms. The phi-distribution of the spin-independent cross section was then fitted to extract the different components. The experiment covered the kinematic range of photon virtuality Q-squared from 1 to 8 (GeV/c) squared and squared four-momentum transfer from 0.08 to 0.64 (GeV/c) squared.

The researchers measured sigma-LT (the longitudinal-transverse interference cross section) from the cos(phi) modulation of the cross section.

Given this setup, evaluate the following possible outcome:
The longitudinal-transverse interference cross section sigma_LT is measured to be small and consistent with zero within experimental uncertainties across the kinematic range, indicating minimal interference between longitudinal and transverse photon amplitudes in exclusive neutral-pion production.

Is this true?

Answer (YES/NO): YES